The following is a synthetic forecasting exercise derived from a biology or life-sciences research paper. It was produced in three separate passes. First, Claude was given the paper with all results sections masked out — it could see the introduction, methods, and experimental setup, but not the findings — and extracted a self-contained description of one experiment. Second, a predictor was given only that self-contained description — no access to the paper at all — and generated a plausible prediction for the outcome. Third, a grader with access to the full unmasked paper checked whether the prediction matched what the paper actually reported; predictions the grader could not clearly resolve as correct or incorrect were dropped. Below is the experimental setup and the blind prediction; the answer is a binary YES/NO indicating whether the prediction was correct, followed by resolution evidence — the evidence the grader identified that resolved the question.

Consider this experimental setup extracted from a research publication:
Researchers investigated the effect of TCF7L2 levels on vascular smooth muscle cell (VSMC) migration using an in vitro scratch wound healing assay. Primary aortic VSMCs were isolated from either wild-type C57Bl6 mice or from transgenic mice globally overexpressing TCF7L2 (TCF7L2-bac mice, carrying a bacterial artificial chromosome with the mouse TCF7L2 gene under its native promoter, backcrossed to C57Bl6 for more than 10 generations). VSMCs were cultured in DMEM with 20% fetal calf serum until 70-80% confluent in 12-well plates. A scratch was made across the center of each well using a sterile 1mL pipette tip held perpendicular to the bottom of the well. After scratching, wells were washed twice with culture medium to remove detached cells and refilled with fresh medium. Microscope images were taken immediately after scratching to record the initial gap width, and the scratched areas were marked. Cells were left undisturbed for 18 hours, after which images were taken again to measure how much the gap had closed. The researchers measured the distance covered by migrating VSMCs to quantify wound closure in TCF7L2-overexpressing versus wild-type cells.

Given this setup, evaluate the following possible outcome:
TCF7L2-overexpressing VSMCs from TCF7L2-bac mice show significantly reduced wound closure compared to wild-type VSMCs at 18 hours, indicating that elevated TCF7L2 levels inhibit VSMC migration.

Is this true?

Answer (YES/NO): YES